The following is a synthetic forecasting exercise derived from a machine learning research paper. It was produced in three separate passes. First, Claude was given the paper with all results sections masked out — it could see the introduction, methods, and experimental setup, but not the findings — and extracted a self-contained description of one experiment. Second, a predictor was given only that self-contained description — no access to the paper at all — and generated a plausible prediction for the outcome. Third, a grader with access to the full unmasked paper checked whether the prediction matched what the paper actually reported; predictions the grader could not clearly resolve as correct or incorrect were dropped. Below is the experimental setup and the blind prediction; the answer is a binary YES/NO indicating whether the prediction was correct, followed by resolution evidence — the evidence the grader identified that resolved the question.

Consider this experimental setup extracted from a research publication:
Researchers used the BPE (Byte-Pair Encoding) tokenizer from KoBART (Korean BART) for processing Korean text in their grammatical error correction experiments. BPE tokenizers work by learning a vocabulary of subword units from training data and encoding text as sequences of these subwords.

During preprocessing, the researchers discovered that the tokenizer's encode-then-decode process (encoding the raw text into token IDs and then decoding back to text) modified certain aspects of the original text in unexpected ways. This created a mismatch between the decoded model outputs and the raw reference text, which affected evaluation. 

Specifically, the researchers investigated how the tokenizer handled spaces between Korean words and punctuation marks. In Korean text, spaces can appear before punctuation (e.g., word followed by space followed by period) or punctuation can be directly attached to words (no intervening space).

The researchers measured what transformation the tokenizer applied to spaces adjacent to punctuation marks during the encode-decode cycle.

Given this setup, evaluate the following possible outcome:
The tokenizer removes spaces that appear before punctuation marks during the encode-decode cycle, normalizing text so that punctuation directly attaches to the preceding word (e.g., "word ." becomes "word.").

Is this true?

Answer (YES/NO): YES